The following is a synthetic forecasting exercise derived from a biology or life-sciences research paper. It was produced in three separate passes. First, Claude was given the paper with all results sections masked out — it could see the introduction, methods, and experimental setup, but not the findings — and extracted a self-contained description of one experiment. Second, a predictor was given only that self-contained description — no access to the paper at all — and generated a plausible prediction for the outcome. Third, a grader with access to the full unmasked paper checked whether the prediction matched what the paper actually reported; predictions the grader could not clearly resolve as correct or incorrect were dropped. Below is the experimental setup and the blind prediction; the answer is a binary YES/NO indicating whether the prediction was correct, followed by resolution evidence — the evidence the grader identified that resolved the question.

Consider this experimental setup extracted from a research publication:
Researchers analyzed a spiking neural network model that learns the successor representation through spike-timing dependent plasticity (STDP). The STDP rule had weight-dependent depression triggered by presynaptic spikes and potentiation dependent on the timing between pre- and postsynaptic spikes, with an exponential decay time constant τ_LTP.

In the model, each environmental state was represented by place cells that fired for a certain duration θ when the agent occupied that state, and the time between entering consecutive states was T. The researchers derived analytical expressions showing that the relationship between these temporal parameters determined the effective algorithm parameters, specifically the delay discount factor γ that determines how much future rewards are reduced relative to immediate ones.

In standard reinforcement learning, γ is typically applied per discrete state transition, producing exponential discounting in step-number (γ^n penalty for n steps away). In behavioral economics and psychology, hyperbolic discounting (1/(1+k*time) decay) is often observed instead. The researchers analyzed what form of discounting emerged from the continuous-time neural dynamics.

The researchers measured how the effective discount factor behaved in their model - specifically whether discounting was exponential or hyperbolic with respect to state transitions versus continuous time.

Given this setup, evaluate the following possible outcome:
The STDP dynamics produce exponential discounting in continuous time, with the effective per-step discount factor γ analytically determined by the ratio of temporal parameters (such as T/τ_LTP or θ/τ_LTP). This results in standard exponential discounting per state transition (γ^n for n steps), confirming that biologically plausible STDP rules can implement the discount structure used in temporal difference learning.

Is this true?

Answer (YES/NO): NO